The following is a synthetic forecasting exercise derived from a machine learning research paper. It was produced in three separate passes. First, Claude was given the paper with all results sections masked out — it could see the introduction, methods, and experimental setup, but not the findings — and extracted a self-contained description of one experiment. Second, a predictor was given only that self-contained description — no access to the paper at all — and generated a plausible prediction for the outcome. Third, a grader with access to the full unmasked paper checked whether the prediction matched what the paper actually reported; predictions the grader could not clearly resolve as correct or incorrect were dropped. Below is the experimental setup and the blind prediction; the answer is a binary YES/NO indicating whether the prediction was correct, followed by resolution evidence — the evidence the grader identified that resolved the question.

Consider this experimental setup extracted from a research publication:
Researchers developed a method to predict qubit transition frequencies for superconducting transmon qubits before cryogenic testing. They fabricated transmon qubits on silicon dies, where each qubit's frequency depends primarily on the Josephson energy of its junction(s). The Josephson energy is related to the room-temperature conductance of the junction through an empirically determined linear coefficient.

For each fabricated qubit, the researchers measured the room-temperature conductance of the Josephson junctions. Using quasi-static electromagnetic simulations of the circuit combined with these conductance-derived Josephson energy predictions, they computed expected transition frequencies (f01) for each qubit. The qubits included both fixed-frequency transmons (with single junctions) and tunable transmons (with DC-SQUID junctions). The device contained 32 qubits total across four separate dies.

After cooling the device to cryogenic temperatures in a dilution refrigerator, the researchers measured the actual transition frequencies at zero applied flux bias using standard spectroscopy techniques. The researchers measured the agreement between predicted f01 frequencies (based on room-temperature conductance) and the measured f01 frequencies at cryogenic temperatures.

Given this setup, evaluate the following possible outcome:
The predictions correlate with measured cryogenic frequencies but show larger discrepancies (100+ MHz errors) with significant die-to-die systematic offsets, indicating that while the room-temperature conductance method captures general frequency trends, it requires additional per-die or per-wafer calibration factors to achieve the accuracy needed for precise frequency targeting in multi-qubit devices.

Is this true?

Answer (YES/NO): NO